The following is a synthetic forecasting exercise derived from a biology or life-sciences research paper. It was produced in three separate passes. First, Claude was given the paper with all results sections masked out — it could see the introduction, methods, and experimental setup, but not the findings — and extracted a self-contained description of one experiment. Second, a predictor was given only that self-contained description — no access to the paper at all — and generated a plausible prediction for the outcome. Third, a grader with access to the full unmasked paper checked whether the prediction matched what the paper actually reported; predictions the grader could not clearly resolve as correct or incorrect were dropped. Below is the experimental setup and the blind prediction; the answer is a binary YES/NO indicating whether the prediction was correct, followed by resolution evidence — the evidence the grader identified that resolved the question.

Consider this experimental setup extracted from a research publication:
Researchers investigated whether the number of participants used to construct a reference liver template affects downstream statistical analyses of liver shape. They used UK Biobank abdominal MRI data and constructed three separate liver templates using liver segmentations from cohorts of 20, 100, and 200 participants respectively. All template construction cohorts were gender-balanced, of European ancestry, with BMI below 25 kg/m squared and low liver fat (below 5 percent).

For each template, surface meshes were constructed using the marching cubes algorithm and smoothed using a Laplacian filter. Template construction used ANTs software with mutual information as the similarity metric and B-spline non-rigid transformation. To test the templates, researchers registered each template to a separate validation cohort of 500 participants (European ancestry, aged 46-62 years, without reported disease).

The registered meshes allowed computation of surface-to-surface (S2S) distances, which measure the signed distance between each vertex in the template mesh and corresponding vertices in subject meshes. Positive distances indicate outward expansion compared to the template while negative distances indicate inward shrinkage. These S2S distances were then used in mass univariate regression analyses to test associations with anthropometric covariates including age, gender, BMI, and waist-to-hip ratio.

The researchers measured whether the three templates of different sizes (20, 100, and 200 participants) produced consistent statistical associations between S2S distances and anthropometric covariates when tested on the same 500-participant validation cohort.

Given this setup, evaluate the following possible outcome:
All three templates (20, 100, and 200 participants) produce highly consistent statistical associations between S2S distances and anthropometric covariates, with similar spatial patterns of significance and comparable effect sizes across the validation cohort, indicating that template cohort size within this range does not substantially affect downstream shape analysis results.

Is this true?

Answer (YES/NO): YES